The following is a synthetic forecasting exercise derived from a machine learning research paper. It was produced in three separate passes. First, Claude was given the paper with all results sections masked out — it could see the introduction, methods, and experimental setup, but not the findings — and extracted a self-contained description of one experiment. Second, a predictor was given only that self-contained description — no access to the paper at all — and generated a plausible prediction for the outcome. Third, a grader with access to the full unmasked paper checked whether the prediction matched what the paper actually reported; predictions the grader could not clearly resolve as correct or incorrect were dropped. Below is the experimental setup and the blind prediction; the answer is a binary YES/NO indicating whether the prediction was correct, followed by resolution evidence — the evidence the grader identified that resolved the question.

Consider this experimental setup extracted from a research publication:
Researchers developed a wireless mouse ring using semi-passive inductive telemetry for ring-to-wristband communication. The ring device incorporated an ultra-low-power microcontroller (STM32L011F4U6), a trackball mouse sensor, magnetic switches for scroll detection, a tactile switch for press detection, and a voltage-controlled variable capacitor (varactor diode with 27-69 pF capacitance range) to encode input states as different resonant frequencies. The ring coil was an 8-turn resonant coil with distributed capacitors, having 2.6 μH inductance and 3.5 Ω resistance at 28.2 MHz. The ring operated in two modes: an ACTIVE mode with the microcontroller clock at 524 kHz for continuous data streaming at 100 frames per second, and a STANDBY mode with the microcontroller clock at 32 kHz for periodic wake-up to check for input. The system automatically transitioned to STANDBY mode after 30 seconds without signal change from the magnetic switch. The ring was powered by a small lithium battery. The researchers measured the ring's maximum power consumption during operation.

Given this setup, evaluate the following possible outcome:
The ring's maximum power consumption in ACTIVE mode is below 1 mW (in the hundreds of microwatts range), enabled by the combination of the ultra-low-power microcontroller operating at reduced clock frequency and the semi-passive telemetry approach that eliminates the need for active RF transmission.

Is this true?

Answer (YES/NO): YES